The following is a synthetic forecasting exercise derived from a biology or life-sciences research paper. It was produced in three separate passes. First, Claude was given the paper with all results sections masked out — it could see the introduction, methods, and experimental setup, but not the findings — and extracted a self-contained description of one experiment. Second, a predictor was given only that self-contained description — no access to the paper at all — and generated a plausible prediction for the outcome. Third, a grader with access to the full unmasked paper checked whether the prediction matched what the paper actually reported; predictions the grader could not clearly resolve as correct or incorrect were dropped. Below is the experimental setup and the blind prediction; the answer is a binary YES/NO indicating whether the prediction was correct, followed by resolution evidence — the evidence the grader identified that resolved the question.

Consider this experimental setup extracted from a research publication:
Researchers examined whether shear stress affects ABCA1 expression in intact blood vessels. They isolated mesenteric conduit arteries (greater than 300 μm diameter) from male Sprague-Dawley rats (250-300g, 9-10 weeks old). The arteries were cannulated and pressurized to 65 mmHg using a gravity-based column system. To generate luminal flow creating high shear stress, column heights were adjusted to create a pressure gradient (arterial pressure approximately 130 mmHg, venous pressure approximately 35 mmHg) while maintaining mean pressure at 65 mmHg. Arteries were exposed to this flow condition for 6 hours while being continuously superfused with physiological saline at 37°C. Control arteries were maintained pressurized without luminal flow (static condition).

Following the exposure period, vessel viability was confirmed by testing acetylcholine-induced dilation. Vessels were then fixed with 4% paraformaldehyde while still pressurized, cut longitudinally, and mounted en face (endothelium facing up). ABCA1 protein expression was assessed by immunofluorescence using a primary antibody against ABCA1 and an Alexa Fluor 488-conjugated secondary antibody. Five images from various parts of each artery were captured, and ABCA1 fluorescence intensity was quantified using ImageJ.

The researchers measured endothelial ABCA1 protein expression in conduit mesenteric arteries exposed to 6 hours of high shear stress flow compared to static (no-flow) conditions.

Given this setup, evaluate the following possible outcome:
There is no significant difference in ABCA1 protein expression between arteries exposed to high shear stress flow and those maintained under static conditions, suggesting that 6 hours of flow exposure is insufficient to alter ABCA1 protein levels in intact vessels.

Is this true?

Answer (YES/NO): NO